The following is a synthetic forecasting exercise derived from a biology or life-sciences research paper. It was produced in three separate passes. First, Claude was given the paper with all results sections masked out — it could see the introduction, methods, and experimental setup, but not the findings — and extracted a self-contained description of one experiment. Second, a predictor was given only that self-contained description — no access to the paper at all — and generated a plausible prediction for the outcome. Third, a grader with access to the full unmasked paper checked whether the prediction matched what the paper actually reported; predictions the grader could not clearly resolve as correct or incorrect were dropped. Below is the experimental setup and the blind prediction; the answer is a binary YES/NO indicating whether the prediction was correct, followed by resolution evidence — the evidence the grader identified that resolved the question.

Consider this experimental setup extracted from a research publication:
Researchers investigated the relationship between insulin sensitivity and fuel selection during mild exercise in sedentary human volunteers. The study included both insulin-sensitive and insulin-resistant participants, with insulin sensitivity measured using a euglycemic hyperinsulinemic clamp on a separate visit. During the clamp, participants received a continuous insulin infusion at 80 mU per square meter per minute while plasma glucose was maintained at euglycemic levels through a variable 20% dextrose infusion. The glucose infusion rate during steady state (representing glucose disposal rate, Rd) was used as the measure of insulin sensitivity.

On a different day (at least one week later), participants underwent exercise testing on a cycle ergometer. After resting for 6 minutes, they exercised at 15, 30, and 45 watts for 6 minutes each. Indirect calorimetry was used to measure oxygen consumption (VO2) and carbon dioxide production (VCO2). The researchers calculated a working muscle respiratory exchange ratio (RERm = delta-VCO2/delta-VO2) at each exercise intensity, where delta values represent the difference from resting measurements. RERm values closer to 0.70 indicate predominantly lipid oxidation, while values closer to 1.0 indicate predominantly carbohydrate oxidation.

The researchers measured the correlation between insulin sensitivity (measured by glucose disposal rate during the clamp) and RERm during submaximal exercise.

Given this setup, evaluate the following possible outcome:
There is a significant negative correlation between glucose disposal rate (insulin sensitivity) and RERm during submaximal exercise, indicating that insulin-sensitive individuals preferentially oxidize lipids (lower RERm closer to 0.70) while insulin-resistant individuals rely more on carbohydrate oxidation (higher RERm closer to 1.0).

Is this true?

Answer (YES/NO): NO